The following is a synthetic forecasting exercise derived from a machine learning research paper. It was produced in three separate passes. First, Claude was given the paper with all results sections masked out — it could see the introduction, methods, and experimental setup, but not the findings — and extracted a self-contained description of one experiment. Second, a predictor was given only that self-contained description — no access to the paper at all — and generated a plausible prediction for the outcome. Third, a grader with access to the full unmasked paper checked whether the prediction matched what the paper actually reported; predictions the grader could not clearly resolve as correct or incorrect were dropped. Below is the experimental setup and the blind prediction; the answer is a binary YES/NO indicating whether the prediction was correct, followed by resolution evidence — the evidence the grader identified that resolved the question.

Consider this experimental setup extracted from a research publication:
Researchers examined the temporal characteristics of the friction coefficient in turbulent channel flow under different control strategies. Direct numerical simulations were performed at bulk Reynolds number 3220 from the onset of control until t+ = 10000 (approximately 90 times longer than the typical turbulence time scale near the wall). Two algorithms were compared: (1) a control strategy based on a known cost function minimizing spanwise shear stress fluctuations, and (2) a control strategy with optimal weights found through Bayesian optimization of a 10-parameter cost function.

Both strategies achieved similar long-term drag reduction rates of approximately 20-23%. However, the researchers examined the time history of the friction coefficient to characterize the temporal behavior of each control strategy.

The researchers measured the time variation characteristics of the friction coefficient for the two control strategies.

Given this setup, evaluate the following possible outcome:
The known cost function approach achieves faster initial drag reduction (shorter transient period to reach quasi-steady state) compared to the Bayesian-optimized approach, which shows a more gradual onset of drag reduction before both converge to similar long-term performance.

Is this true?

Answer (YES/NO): NO